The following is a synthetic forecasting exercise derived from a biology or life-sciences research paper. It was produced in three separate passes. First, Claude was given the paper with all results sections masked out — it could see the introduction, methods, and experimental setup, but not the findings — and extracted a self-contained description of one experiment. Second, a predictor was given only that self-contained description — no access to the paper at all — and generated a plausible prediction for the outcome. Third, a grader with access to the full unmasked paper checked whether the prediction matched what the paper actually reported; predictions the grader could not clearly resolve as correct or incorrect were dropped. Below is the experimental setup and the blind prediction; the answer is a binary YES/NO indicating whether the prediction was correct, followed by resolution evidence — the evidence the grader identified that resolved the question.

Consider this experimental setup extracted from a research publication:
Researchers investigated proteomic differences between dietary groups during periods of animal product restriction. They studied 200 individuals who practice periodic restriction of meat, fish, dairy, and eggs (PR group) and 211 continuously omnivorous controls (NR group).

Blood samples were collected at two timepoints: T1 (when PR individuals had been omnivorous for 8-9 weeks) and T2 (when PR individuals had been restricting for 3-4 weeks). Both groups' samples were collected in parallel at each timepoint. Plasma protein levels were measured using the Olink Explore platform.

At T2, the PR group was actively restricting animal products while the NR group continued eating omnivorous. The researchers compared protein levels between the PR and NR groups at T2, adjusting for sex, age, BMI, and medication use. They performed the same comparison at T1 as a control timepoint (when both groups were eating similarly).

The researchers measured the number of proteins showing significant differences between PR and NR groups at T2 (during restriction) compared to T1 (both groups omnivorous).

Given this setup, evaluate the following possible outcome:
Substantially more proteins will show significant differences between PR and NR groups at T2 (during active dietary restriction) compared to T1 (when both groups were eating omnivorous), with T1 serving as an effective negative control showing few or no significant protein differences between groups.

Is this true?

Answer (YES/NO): YES